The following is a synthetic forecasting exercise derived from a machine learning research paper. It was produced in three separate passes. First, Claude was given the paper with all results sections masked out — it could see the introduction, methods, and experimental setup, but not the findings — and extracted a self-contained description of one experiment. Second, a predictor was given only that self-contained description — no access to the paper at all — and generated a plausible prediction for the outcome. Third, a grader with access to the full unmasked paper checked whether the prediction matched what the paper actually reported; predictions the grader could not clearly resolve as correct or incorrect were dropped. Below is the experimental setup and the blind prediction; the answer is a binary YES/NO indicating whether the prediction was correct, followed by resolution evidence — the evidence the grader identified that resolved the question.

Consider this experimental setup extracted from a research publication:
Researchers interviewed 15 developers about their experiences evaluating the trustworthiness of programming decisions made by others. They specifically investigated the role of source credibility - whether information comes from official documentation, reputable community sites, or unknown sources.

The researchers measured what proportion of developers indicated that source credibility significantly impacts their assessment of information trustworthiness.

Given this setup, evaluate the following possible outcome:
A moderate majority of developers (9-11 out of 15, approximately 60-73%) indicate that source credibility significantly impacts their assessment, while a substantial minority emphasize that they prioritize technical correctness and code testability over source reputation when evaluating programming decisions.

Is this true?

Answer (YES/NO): NO